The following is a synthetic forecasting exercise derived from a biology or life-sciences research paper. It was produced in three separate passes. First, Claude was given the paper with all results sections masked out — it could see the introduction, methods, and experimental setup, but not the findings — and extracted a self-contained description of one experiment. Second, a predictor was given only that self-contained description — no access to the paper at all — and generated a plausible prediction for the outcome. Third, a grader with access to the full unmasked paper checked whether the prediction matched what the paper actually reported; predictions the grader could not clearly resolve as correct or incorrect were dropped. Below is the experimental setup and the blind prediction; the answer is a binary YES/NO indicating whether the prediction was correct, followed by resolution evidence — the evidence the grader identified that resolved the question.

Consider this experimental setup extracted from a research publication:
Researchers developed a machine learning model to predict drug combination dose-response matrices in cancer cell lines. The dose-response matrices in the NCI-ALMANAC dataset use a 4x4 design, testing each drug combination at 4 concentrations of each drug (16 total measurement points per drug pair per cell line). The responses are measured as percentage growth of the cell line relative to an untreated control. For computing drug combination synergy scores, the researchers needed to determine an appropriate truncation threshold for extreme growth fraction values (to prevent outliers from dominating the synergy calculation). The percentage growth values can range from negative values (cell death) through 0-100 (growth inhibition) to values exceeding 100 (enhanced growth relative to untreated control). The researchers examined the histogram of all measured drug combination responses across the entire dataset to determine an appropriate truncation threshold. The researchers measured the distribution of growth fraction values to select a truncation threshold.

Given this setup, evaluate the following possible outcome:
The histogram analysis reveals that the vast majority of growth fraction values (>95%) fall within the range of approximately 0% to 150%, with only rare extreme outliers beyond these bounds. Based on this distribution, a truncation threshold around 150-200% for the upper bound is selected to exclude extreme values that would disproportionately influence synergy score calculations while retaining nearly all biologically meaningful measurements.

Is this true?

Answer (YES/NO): YES